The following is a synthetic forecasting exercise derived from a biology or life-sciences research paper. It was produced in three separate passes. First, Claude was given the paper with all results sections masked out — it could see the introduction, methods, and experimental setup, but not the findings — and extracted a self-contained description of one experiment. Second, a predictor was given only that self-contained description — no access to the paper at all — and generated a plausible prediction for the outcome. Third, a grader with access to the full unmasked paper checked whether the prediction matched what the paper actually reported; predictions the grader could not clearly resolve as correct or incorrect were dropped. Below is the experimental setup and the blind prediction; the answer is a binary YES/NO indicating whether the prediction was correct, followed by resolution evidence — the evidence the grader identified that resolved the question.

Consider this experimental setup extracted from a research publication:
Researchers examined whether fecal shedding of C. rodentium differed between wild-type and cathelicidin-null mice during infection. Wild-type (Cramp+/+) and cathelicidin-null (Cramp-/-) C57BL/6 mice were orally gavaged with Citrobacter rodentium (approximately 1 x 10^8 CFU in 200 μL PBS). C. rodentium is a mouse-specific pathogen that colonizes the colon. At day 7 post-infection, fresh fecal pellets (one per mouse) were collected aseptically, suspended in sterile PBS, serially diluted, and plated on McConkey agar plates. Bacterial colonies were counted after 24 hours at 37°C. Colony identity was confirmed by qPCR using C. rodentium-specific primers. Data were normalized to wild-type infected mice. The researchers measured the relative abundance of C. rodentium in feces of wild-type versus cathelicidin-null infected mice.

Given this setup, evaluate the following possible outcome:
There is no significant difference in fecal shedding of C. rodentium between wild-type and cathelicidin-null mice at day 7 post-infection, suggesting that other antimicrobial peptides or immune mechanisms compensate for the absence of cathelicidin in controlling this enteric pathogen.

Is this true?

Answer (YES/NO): NO